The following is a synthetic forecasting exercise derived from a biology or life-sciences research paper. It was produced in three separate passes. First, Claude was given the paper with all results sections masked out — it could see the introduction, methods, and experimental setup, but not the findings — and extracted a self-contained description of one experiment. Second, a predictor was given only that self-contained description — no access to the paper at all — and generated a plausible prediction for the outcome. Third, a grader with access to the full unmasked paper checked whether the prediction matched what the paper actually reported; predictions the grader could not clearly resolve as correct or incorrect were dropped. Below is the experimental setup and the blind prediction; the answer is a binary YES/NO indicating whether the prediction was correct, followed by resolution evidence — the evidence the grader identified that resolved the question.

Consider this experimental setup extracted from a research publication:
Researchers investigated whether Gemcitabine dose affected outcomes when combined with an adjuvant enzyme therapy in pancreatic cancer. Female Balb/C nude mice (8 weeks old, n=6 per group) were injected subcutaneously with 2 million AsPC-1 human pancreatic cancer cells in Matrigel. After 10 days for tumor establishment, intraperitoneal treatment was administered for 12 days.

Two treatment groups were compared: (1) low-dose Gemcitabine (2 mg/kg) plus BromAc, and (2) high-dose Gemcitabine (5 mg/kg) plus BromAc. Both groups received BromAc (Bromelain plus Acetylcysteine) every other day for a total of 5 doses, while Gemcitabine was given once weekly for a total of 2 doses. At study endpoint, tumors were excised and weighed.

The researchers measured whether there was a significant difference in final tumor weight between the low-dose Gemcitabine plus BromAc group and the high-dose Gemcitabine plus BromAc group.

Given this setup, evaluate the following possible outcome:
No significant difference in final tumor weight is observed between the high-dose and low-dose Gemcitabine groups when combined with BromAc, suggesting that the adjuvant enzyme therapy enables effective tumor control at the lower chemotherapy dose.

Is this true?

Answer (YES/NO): YES